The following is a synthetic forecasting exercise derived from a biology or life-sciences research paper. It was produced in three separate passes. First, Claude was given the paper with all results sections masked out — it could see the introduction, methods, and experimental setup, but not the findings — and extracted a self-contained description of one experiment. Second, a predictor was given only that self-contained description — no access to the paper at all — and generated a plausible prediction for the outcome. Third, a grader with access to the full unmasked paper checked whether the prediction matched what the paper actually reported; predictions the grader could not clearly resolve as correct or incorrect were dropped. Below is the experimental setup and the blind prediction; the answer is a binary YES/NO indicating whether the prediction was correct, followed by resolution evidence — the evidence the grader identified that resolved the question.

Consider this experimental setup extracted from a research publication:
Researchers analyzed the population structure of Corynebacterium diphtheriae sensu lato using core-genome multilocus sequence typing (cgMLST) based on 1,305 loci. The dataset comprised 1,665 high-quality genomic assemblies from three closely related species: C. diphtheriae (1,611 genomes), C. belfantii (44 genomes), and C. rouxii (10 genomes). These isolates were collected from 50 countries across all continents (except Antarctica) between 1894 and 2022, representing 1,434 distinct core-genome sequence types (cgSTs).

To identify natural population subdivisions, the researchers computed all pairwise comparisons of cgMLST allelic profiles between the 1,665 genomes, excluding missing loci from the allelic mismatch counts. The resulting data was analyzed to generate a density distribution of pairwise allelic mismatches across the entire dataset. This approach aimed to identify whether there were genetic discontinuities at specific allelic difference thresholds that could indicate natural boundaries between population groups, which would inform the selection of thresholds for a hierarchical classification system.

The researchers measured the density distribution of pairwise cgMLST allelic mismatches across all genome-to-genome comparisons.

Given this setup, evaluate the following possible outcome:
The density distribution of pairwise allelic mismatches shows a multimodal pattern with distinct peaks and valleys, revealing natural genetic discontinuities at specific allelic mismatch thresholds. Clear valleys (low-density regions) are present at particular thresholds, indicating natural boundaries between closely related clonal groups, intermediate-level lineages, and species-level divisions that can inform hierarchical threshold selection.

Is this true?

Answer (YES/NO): NO